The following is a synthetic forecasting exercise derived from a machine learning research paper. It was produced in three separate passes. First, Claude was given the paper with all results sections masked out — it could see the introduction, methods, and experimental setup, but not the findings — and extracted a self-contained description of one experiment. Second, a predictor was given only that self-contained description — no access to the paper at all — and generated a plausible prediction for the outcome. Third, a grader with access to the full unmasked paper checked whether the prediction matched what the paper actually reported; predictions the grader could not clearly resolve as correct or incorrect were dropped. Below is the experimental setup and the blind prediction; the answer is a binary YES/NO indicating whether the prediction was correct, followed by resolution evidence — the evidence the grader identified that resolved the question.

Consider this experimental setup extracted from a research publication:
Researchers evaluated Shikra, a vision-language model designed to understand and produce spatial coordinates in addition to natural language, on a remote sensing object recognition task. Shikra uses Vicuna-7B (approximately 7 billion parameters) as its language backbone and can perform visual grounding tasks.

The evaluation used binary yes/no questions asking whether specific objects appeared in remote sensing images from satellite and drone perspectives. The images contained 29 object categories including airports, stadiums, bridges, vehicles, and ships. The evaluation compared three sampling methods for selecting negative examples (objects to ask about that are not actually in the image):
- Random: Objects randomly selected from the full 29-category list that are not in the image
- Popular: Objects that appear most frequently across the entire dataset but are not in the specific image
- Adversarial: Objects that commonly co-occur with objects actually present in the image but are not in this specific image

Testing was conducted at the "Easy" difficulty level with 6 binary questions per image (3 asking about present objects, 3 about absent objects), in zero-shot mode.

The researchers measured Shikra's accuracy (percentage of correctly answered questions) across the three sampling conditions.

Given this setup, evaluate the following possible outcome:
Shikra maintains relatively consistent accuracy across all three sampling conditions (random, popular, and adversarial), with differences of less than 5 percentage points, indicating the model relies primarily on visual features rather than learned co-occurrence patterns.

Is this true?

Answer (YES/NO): NO